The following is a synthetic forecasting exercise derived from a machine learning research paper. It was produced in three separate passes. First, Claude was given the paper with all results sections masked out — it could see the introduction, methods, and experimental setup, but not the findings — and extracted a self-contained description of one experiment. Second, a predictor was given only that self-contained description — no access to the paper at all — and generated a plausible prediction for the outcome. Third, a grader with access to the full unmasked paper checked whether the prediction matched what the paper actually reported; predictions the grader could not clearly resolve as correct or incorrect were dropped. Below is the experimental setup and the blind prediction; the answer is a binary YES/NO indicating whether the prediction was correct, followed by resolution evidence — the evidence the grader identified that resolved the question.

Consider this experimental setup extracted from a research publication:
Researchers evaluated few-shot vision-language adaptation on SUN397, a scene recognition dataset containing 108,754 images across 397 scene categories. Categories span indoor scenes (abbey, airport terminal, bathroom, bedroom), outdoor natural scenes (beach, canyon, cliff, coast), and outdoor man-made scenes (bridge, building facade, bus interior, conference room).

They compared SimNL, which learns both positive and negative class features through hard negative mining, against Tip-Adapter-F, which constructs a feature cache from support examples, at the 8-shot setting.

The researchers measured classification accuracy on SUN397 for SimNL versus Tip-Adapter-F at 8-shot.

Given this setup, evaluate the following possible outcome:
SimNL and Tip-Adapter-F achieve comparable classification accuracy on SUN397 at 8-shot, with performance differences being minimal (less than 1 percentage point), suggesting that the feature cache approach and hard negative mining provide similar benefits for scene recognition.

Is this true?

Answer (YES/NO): NO